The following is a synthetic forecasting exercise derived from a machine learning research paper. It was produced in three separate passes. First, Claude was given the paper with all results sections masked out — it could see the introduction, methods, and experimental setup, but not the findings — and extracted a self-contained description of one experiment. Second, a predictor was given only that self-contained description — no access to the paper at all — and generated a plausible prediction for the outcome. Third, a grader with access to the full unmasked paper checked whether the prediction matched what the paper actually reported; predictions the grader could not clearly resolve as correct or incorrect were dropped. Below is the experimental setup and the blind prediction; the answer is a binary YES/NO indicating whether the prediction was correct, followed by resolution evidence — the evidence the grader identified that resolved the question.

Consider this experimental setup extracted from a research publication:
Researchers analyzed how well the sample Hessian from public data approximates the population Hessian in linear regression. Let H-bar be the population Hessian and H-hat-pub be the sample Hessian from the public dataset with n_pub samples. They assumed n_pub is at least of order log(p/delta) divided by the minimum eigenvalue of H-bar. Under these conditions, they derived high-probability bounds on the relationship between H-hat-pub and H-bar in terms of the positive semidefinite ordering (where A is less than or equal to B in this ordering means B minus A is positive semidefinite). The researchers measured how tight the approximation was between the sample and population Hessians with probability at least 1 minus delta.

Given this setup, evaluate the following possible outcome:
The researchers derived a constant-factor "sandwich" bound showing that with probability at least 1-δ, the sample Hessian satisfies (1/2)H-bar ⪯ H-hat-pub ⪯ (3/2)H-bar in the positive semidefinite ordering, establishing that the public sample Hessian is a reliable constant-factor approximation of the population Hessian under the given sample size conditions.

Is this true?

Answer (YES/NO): NO